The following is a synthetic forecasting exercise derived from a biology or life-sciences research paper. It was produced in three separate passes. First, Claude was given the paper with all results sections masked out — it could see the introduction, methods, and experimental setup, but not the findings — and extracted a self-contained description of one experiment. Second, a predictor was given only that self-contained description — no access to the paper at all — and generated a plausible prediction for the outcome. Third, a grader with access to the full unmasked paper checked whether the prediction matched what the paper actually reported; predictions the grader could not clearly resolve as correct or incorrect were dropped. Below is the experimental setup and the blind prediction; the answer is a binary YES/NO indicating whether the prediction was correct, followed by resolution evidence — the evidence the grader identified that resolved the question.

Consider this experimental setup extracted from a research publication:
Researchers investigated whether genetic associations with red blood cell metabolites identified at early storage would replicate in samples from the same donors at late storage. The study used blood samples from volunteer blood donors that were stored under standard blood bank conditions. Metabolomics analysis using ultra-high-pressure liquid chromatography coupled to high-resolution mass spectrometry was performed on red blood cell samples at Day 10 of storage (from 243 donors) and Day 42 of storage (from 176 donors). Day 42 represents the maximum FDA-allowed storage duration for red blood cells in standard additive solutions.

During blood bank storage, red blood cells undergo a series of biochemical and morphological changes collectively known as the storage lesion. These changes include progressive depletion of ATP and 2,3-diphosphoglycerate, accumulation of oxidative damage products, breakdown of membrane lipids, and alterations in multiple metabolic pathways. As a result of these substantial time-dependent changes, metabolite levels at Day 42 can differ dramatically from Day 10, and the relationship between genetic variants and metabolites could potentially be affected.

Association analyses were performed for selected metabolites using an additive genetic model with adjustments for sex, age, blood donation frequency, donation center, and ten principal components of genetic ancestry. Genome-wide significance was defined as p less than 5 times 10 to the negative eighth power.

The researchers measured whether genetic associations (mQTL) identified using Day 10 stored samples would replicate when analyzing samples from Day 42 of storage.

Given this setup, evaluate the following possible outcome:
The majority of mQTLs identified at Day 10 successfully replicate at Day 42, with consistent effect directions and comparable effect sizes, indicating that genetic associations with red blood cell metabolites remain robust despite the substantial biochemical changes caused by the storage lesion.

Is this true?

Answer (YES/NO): YES